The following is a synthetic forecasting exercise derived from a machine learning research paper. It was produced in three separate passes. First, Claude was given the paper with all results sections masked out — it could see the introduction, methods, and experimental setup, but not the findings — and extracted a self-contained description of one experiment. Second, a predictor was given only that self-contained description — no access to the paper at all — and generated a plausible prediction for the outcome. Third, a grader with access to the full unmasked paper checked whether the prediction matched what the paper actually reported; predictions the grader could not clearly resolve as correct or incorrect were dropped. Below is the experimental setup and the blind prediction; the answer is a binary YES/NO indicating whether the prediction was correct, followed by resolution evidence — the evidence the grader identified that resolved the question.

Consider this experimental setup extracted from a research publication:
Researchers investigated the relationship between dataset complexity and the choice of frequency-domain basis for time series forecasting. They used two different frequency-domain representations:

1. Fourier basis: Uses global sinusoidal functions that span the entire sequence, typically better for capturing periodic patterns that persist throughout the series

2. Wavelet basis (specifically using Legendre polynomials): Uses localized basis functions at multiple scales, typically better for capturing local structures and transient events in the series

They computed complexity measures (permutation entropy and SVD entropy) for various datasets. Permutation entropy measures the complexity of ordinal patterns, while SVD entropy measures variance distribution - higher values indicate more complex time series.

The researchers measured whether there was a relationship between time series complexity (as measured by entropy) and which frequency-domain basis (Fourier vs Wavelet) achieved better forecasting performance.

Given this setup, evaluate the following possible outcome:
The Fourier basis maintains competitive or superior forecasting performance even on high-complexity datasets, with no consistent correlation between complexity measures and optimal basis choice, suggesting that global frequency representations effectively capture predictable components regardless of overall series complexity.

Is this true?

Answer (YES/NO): NO